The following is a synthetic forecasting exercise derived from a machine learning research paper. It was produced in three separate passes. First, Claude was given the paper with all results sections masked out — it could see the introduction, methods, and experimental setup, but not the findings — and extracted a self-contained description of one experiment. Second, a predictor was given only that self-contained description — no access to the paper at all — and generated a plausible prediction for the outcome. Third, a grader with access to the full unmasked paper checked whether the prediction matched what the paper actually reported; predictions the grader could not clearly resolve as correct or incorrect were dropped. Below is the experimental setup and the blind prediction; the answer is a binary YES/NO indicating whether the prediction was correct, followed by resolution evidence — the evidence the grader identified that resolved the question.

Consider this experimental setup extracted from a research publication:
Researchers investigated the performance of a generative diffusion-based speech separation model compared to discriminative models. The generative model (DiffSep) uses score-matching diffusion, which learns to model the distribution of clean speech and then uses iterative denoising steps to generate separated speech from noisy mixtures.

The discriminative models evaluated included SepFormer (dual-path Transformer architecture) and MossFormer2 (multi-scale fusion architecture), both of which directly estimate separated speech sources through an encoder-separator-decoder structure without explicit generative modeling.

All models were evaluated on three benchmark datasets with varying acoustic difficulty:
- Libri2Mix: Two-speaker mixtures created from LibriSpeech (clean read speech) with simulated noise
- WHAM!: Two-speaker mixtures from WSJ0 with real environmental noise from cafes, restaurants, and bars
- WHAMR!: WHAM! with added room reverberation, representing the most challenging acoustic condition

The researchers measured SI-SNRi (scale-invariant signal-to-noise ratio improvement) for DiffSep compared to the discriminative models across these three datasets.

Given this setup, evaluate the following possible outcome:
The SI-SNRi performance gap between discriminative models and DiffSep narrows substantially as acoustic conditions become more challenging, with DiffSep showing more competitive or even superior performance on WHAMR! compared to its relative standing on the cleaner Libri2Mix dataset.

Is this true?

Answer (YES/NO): NO